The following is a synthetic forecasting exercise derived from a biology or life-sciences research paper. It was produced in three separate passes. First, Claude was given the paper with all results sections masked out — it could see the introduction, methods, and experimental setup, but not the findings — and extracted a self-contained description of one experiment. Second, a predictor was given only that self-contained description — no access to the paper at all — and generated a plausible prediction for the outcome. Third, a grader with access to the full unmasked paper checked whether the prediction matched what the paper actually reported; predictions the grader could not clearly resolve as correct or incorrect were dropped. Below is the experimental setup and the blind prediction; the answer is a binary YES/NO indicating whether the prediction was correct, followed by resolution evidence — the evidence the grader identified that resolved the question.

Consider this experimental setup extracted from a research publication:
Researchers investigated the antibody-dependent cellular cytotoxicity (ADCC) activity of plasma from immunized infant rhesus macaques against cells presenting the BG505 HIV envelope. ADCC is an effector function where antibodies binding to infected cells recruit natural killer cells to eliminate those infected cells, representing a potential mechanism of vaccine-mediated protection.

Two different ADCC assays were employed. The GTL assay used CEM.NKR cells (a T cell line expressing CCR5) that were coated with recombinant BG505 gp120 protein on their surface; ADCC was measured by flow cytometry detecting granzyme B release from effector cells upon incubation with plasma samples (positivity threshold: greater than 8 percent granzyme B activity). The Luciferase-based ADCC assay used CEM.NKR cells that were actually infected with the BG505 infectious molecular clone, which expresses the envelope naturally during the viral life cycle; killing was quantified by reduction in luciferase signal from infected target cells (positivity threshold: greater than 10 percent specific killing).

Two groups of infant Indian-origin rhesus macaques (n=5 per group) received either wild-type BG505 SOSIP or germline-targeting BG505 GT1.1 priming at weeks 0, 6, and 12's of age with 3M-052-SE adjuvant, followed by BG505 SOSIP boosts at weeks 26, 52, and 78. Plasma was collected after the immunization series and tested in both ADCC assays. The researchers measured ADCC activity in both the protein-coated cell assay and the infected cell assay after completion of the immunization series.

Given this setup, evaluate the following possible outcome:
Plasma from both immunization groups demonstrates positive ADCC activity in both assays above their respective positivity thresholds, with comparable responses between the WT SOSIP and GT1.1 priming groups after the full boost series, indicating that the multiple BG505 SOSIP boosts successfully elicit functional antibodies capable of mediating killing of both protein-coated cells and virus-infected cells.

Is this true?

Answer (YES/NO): NO